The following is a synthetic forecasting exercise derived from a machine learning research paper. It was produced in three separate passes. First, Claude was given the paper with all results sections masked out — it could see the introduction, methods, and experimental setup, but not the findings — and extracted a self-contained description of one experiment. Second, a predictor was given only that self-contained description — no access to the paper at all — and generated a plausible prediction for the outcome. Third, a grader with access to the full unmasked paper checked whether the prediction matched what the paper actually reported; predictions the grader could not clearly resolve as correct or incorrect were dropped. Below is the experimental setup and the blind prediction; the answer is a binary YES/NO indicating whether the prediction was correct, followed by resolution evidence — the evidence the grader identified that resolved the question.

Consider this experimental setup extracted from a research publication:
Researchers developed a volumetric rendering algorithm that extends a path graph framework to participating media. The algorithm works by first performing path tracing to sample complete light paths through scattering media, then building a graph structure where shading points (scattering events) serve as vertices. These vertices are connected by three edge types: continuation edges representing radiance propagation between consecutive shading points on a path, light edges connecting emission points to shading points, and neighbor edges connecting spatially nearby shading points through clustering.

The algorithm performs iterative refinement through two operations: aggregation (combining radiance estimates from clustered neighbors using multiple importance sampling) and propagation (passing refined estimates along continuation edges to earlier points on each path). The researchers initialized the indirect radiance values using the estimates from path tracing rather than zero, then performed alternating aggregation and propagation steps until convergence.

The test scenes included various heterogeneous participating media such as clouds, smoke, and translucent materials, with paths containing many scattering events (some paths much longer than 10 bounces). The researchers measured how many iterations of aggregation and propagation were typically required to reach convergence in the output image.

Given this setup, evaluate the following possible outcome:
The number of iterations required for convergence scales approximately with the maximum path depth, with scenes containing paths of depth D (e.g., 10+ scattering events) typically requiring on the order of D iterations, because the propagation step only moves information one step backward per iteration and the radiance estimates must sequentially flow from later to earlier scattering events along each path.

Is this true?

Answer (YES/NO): NO